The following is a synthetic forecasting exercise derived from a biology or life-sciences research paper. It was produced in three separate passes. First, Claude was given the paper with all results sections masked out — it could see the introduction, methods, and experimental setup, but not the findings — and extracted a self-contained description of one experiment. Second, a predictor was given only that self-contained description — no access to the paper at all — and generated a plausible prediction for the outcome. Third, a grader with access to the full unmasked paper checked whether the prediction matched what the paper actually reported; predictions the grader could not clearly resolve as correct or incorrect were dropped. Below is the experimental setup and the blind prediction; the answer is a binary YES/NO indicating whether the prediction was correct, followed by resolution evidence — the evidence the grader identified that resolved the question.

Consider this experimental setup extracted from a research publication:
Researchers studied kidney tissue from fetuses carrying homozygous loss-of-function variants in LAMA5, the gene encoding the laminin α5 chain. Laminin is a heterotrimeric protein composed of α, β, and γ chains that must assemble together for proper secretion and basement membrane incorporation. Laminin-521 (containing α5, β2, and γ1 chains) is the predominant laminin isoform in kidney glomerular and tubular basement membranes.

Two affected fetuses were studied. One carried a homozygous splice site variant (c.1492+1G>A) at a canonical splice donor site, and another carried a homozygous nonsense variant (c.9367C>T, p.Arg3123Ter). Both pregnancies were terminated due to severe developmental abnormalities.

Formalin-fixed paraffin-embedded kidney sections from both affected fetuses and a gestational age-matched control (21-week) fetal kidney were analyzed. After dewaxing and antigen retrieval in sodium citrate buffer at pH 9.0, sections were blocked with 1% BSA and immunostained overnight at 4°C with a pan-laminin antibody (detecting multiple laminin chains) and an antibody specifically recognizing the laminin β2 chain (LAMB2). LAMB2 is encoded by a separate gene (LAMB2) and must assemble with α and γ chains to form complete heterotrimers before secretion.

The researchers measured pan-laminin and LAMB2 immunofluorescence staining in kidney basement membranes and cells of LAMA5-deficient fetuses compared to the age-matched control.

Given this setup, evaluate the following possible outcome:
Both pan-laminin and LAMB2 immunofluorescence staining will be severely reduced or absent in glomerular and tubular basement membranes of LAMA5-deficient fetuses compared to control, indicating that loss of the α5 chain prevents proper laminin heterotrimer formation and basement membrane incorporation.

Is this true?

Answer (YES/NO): NO